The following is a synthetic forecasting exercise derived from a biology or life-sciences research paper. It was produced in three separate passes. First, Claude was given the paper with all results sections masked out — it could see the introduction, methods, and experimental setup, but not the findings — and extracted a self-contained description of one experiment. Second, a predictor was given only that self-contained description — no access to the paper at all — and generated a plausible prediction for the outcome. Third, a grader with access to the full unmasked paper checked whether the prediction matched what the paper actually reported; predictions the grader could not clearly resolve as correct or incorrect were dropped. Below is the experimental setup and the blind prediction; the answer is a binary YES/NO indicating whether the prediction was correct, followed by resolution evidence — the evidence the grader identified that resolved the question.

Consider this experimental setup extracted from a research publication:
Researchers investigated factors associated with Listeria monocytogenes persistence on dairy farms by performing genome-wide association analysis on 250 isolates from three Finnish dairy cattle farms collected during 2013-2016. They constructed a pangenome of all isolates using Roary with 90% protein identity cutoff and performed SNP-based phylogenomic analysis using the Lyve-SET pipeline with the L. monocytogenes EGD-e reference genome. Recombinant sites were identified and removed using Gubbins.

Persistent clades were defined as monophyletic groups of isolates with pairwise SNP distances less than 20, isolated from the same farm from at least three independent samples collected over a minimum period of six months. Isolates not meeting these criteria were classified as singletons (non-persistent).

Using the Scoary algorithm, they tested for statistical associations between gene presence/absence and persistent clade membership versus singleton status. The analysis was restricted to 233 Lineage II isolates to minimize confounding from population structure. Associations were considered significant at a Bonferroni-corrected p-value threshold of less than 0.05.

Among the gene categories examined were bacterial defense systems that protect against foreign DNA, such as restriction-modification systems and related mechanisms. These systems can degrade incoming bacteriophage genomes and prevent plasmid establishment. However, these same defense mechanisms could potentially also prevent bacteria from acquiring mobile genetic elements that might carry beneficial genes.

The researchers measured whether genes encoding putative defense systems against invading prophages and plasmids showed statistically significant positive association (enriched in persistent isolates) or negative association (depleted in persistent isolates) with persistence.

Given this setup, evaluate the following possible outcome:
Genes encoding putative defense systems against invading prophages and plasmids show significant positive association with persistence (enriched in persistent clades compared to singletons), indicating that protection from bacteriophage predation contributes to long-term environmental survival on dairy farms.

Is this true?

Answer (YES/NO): NO